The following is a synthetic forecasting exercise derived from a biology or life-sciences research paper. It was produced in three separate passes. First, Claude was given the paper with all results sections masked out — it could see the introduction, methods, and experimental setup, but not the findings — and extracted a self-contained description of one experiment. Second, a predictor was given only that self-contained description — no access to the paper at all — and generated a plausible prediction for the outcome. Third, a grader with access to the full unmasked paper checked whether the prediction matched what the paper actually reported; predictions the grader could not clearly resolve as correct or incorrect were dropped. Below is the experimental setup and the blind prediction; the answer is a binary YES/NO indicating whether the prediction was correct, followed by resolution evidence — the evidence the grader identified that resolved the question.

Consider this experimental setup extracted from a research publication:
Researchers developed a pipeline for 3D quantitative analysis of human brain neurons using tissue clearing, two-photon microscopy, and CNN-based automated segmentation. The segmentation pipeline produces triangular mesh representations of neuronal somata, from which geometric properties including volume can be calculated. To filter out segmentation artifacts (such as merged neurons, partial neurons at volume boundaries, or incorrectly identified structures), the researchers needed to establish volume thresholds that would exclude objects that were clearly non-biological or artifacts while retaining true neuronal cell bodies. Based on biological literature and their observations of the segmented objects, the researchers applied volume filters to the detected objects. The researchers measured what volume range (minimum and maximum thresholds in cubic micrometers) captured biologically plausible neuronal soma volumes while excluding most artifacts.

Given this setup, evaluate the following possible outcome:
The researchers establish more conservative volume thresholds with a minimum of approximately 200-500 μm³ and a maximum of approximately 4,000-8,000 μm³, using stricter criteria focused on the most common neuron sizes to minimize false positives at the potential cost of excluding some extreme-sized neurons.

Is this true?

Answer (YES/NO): NO